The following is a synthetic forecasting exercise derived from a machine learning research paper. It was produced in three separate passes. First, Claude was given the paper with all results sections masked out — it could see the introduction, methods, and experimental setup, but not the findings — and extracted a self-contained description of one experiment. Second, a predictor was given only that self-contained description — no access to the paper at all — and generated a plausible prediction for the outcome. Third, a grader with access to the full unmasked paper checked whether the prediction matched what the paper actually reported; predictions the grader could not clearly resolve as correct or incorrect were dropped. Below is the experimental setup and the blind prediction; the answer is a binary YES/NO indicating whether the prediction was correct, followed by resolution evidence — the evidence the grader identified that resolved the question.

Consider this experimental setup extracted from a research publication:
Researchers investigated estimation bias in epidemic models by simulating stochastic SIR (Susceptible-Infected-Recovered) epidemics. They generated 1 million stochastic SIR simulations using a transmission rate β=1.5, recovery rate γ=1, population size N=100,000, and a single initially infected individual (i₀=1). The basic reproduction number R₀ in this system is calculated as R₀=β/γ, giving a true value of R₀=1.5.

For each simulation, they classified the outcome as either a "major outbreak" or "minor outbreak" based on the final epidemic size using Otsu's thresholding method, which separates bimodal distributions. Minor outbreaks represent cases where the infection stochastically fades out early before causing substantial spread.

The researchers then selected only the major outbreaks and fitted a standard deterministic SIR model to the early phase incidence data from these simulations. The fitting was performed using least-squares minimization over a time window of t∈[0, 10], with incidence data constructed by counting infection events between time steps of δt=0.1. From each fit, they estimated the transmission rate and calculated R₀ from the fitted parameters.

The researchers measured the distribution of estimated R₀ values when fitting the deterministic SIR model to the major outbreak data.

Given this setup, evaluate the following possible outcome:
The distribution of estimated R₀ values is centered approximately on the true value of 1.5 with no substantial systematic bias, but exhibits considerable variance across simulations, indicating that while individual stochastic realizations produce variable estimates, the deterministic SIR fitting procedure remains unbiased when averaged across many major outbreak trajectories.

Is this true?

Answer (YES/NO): NO